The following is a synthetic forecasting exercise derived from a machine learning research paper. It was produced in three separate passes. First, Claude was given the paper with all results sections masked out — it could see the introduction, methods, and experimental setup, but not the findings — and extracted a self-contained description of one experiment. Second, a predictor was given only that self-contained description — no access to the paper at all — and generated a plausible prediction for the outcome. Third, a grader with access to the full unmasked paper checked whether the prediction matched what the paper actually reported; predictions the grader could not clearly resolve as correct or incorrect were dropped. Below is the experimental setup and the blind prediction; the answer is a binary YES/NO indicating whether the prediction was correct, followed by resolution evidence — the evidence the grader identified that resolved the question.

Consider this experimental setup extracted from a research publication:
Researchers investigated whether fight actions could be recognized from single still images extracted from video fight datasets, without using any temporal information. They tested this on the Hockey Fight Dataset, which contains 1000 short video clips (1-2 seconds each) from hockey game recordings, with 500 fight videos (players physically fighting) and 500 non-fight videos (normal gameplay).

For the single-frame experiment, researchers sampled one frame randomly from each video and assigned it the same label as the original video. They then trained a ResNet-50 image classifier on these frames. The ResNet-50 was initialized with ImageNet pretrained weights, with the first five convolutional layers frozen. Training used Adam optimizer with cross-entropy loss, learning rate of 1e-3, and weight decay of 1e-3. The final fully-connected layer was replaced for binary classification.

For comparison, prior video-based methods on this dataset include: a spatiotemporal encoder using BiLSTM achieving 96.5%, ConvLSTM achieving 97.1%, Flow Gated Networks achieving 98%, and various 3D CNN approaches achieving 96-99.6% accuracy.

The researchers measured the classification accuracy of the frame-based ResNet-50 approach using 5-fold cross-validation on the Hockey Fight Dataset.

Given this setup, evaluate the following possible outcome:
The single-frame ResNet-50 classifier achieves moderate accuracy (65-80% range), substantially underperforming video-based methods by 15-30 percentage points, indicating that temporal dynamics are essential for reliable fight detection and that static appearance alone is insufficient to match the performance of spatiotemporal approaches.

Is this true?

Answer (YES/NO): NO